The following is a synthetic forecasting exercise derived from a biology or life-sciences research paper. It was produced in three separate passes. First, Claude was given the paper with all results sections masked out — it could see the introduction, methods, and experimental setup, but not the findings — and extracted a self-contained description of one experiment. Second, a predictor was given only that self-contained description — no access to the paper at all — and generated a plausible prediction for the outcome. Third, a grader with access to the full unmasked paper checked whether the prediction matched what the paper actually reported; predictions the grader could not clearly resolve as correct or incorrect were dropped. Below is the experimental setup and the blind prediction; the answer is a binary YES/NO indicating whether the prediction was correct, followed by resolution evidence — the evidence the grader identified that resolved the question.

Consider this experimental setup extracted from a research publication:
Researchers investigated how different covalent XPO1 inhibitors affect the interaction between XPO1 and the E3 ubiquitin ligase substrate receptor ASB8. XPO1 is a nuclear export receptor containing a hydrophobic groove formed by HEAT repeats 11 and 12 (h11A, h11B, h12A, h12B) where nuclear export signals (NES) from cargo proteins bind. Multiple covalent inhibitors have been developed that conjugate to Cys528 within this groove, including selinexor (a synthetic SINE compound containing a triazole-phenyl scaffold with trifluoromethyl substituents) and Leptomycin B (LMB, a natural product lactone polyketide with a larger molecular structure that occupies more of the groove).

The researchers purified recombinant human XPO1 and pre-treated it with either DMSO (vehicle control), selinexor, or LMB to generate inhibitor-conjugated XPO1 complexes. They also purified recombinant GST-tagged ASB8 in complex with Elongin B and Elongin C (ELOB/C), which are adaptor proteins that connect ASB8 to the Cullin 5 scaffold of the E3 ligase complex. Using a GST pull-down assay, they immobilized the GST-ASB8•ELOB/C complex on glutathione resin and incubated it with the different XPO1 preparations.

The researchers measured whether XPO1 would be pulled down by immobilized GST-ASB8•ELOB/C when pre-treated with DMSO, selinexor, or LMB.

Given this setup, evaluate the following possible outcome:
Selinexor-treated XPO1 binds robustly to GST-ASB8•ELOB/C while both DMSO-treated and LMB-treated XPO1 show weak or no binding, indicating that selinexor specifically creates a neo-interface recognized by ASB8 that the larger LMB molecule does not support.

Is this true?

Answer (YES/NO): YES